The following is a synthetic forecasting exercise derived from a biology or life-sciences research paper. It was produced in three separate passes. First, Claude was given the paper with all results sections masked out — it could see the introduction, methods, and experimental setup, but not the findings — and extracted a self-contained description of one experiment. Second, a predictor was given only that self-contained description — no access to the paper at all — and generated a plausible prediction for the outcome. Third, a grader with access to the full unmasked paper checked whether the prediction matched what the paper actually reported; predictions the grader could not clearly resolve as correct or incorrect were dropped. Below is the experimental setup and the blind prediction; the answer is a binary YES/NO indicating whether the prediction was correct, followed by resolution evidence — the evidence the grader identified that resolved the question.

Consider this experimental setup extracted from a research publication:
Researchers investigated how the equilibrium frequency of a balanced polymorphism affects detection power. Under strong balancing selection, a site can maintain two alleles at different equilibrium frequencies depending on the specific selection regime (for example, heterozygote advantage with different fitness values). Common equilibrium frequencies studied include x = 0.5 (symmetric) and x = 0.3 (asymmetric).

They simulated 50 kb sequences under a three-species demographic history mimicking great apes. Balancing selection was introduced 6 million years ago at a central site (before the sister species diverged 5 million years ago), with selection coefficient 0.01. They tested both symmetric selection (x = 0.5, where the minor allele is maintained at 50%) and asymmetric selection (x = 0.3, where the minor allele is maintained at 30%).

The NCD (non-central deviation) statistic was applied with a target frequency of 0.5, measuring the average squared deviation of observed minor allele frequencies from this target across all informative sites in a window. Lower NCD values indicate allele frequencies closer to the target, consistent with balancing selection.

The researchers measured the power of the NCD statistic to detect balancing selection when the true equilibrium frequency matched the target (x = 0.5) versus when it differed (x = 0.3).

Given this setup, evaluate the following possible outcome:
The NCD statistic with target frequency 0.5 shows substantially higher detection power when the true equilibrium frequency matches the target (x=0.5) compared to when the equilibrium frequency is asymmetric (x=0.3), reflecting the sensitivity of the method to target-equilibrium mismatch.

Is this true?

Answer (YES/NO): YES